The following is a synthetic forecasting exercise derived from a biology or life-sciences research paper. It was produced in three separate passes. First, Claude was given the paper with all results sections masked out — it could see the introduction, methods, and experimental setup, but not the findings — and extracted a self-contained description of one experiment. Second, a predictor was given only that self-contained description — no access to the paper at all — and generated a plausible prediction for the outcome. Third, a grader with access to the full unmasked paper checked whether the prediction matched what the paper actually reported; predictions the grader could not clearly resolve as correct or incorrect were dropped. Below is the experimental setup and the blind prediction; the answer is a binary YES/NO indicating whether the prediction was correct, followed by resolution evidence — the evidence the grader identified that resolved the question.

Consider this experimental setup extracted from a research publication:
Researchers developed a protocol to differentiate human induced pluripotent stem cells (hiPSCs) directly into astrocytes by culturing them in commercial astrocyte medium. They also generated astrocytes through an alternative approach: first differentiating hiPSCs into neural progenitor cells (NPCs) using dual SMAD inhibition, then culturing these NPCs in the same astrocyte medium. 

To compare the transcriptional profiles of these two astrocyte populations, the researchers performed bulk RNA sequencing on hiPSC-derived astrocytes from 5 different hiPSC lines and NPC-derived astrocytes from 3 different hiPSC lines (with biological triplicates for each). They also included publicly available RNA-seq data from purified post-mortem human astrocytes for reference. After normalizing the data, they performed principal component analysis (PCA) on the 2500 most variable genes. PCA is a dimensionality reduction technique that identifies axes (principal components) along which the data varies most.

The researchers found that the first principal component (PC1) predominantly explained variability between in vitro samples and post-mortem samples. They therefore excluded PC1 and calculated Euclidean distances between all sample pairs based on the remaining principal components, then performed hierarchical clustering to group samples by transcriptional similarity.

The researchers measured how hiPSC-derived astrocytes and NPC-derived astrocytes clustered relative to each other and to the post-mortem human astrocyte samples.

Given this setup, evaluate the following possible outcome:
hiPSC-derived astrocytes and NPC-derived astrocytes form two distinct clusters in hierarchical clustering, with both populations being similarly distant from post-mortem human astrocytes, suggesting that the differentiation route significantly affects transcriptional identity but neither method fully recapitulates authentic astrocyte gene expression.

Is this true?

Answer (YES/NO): NO